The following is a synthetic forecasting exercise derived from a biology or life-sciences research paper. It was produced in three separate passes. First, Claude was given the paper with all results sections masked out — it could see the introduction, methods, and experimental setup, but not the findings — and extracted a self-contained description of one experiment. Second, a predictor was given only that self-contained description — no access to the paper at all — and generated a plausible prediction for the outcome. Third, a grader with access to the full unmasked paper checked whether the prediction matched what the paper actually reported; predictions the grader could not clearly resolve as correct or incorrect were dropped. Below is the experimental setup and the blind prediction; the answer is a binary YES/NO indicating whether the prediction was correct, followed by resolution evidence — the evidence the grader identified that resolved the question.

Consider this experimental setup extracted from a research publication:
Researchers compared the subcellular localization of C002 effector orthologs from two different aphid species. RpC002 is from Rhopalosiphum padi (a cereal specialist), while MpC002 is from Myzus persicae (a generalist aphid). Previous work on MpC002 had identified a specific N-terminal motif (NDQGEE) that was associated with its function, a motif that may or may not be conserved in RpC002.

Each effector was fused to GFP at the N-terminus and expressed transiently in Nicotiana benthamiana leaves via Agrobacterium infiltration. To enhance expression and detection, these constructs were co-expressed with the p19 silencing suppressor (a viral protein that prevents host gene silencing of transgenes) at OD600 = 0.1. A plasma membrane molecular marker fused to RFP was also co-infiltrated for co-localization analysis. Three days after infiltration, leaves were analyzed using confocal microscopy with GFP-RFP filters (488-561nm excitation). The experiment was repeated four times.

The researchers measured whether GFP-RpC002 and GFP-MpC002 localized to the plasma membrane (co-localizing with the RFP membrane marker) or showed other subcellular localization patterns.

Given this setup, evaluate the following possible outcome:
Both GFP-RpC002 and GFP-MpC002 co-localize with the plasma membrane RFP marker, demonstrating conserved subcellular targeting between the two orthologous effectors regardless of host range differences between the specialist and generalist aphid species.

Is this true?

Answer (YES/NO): YES